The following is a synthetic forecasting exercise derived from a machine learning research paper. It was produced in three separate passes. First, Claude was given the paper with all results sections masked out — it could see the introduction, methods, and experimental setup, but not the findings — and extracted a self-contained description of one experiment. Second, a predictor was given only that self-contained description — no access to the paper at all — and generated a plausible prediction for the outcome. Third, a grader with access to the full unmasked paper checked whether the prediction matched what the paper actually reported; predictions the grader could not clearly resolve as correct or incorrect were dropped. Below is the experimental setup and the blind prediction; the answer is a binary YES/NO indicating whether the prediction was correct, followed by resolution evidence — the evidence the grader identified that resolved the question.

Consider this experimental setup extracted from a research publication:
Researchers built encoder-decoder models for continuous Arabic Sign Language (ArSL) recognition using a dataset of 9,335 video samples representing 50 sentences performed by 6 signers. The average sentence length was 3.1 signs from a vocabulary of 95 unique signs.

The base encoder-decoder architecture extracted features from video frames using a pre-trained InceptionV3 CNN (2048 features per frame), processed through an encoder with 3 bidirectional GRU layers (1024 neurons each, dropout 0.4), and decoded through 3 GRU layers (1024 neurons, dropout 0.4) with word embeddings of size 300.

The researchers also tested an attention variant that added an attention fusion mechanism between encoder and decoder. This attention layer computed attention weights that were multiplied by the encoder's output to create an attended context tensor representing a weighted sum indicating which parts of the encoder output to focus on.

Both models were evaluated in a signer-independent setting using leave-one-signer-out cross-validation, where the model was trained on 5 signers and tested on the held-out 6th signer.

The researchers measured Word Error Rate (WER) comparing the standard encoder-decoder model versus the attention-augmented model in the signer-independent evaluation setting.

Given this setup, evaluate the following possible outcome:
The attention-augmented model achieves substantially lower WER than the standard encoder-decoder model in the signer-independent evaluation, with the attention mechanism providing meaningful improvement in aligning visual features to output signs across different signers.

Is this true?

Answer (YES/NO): NO